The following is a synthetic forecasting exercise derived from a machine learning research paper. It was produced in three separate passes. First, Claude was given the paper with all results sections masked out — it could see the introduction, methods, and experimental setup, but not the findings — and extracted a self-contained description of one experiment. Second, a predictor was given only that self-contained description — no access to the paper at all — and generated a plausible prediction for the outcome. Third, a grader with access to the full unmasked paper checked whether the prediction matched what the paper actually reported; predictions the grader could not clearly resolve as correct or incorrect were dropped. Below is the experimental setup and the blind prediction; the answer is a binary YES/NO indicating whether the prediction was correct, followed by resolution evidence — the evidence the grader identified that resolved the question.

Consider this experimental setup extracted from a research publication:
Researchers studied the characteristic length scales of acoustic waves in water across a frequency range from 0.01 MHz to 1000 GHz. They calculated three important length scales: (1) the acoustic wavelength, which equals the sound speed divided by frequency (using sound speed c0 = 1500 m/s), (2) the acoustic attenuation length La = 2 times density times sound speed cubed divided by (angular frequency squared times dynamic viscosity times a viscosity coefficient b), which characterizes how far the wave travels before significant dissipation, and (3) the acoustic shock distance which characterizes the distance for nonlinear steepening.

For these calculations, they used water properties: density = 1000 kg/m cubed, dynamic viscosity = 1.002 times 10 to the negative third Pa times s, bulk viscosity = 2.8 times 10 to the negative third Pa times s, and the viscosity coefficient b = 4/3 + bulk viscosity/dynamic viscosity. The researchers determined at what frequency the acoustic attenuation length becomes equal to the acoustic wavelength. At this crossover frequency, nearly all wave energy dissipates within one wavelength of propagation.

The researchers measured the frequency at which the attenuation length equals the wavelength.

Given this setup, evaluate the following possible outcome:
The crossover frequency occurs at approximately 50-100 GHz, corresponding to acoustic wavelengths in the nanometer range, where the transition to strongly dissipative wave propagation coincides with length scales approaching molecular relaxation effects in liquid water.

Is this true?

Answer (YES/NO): NO